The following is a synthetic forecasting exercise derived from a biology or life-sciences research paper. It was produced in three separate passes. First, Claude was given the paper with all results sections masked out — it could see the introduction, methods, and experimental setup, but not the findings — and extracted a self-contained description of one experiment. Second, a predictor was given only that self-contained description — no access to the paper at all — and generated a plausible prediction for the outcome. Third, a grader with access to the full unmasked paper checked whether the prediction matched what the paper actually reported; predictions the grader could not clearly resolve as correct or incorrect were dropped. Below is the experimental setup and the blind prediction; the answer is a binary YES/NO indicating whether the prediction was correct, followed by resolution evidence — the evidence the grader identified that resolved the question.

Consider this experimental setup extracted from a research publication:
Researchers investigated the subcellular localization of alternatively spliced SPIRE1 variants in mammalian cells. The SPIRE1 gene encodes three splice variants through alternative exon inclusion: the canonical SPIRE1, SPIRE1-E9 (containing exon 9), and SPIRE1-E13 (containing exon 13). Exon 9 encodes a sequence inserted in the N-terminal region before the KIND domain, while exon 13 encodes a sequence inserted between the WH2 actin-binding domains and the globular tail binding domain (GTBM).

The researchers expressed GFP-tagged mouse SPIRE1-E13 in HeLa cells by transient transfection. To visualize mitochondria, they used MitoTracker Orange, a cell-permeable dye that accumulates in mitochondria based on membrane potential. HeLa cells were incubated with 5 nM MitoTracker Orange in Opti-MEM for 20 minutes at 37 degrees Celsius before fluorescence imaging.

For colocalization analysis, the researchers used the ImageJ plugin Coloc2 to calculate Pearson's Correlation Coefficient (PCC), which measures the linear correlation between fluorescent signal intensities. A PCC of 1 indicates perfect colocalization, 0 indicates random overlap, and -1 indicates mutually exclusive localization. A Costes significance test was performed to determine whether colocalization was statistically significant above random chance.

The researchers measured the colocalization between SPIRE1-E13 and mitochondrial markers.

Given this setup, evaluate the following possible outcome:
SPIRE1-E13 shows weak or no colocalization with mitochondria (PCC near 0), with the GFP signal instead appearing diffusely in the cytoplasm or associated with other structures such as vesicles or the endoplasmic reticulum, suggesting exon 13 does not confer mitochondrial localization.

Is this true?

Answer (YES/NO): NO